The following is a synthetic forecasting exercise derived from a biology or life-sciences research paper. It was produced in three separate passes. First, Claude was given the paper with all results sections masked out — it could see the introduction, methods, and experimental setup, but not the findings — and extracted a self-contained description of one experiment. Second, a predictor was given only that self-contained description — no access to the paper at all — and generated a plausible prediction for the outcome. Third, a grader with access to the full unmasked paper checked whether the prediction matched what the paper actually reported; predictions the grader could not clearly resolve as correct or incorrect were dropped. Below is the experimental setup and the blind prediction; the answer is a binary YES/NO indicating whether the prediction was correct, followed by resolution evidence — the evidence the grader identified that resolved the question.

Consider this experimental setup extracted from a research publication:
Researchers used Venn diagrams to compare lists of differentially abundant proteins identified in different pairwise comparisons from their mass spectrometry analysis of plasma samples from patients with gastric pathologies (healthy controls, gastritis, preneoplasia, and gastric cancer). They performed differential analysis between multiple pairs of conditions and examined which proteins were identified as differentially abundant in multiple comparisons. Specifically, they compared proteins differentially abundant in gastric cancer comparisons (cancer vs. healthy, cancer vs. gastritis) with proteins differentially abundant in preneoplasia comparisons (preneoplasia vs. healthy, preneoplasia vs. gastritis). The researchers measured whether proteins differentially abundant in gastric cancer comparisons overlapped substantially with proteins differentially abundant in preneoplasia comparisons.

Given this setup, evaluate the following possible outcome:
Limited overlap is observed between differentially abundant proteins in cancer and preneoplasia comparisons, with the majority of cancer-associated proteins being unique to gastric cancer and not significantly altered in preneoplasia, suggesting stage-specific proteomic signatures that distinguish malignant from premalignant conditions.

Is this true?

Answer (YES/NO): NO